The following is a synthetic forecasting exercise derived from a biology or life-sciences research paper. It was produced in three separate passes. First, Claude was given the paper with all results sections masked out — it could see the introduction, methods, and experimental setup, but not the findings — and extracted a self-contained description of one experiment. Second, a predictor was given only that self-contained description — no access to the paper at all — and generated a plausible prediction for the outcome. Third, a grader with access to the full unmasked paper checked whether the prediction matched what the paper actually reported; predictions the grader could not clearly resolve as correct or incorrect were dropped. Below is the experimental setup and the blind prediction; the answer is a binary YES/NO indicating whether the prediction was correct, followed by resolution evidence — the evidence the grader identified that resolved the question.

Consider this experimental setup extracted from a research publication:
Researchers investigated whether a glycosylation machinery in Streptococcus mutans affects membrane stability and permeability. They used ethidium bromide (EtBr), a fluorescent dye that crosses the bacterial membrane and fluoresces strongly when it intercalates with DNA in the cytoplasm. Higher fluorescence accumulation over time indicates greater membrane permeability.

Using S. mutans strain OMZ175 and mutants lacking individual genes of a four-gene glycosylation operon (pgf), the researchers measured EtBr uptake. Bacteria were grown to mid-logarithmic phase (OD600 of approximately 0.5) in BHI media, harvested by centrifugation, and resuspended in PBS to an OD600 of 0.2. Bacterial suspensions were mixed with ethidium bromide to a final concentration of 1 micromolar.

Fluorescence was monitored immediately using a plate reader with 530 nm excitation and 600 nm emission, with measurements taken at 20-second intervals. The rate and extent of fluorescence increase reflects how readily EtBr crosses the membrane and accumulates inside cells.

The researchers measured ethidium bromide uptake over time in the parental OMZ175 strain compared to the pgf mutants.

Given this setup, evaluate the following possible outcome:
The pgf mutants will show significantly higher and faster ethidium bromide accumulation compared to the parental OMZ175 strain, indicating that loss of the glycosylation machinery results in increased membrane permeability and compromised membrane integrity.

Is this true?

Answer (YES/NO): NO